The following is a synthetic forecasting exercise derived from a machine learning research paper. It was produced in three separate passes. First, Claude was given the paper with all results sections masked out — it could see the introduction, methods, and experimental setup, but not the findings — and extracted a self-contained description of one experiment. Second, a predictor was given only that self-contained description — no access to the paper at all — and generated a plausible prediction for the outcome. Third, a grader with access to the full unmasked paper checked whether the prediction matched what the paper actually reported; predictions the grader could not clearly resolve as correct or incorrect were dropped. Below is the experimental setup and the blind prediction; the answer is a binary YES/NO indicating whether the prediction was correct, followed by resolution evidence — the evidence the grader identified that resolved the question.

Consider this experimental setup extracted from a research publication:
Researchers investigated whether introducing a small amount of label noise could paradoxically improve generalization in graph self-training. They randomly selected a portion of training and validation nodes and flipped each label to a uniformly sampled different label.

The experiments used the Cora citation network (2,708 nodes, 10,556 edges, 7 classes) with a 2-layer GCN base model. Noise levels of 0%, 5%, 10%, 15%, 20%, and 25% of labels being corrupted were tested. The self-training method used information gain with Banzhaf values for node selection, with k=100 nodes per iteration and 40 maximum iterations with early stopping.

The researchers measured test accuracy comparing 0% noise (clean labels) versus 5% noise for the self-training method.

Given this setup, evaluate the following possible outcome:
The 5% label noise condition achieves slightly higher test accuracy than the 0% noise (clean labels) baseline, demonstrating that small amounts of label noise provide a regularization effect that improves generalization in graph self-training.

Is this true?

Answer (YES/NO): YES